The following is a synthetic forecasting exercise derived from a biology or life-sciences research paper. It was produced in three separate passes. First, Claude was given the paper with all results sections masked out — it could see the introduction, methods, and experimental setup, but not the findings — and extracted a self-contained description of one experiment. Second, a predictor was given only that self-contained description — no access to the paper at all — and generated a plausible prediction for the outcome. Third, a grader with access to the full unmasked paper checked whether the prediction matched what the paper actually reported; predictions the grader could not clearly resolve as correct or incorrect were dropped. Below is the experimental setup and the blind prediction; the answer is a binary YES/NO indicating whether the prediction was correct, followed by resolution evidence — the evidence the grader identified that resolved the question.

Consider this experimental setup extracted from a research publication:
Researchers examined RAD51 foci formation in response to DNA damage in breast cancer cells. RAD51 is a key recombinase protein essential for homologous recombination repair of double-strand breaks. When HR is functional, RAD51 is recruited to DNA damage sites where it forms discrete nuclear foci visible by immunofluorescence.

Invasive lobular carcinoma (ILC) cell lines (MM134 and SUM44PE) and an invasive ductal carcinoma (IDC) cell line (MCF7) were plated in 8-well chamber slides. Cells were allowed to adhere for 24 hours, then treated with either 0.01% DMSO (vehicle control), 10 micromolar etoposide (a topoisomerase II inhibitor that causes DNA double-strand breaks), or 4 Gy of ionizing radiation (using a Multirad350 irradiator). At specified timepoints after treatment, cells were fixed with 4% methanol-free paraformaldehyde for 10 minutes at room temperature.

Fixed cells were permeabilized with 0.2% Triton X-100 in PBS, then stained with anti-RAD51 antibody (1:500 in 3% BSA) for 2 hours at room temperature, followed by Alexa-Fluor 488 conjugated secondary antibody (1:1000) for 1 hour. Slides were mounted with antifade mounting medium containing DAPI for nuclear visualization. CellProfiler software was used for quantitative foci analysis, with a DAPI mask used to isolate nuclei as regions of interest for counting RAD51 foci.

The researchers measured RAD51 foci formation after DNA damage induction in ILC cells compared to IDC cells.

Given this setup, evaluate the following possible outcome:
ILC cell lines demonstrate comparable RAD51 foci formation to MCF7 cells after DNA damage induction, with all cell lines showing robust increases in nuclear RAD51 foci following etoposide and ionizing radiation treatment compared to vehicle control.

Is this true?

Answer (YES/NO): NO